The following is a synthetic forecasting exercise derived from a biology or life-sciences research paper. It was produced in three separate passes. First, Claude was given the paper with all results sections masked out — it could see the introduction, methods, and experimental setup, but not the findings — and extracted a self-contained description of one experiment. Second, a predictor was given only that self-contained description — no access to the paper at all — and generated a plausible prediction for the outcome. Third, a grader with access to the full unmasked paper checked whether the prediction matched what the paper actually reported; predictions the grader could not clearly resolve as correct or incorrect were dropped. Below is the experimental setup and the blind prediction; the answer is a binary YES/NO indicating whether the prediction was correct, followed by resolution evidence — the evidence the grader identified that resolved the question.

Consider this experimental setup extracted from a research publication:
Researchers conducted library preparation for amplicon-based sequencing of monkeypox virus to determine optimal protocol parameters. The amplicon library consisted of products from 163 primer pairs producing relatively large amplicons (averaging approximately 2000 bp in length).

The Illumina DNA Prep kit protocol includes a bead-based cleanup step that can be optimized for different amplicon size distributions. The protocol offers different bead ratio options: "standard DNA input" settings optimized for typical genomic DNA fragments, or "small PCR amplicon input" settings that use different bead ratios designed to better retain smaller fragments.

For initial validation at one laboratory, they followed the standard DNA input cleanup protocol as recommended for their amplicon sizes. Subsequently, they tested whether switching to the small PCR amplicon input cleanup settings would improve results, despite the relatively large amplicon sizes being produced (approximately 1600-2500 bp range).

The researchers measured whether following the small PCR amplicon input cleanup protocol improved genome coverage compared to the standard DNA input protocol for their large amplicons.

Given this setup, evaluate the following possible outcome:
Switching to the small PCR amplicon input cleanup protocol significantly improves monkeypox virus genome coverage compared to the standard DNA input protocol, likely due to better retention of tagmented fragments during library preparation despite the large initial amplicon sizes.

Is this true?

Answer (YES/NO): YES